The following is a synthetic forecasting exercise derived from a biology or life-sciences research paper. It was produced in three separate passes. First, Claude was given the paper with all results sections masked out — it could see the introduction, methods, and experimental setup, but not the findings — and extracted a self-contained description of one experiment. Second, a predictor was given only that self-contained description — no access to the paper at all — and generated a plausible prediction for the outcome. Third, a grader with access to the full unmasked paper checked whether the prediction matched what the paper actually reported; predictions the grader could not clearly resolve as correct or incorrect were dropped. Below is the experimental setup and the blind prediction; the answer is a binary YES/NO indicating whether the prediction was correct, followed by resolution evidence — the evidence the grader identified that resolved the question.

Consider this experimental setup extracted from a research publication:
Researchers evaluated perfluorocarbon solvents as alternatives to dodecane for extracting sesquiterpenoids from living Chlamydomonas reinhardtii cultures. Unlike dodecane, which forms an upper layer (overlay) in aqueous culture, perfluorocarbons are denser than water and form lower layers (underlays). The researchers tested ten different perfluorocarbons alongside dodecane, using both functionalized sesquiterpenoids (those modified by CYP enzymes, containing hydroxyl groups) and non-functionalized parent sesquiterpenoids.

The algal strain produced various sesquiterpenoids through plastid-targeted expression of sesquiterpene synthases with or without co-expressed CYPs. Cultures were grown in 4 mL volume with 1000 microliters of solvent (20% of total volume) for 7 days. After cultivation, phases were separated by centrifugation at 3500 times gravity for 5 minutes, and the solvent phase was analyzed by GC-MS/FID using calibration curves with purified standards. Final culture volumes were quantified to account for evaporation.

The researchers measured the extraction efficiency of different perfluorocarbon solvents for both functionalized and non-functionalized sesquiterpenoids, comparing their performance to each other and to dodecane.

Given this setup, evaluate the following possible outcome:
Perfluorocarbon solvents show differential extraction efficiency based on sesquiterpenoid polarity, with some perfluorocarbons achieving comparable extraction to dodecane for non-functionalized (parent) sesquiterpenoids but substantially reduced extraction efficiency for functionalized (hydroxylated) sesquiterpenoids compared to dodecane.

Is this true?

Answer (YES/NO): NO